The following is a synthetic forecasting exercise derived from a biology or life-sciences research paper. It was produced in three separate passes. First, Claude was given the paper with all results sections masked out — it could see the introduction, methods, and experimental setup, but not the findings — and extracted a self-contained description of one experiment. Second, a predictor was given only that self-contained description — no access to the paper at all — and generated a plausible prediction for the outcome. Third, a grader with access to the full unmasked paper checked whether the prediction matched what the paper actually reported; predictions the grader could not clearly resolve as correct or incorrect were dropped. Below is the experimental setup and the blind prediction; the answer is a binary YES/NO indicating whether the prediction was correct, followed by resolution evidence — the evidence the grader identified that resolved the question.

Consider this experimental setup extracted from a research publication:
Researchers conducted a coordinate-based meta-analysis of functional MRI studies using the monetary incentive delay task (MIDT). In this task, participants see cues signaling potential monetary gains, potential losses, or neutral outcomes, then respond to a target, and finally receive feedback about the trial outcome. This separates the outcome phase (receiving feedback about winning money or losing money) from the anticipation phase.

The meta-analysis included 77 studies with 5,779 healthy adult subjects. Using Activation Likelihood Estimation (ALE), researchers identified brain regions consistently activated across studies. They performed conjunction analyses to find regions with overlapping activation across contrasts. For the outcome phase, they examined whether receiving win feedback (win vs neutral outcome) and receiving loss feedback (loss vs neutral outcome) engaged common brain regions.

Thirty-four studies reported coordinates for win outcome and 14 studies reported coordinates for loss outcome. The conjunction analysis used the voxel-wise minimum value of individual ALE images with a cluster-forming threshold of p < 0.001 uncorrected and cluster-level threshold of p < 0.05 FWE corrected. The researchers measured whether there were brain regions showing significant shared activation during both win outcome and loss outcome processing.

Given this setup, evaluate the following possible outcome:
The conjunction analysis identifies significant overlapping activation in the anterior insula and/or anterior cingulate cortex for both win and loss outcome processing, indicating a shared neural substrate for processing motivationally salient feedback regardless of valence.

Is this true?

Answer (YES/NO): NO